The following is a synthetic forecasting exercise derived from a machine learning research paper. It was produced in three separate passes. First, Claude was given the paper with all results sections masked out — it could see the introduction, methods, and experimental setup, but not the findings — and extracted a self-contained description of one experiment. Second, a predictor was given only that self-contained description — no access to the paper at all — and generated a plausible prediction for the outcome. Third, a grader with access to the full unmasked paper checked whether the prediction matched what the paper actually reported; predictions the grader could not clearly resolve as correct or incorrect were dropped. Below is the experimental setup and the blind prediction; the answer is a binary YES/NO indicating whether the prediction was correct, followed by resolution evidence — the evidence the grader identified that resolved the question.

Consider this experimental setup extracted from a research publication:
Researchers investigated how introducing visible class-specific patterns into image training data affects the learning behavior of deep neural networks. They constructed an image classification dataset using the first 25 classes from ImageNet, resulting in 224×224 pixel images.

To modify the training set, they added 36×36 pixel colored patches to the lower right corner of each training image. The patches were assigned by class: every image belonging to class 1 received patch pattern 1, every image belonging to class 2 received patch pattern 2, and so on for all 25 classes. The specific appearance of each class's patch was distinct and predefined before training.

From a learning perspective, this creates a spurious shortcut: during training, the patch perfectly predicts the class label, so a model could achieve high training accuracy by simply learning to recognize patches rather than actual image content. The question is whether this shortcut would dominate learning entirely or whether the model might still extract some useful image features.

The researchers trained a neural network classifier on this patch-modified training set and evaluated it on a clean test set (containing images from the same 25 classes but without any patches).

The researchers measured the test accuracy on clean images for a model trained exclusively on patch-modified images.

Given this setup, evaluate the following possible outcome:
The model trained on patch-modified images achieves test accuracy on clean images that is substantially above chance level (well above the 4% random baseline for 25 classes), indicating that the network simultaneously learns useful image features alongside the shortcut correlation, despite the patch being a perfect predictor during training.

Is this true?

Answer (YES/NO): YES